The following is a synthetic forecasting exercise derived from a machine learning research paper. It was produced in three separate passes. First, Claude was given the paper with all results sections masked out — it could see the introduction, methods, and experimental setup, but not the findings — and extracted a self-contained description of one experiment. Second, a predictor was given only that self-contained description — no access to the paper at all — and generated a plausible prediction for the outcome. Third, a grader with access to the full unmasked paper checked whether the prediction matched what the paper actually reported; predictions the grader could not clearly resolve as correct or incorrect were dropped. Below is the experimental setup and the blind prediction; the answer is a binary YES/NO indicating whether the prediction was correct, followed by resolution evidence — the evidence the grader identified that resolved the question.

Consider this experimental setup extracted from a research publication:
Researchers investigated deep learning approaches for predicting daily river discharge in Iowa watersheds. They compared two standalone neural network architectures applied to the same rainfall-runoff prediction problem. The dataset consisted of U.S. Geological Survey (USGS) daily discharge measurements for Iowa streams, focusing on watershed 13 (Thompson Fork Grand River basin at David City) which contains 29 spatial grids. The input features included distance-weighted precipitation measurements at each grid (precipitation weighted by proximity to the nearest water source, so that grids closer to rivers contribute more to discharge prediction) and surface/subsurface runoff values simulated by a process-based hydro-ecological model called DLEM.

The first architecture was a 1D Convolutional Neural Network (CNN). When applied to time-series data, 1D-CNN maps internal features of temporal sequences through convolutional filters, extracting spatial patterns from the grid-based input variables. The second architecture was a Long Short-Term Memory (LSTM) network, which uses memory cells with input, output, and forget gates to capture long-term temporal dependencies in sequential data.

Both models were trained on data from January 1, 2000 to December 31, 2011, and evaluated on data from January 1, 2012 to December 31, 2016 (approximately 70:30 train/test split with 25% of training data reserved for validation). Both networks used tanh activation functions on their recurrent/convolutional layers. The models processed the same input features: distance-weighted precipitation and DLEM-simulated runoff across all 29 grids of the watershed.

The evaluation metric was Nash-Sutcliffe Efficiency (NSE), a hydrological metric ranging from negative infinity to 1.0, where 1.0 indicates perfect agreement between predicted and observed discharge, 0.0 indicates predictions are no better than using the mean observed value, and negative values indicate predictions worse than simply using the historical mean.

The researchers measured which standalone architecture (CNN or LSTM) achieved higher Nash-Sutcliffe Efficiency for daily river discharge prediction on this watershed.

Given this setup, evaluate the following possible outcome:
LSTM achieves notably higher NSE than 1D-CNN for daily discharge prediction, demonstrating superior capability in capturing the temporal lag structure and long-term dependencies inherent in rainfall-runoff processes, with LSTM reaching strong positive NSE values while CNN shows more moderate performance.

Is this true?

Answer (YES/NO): NO